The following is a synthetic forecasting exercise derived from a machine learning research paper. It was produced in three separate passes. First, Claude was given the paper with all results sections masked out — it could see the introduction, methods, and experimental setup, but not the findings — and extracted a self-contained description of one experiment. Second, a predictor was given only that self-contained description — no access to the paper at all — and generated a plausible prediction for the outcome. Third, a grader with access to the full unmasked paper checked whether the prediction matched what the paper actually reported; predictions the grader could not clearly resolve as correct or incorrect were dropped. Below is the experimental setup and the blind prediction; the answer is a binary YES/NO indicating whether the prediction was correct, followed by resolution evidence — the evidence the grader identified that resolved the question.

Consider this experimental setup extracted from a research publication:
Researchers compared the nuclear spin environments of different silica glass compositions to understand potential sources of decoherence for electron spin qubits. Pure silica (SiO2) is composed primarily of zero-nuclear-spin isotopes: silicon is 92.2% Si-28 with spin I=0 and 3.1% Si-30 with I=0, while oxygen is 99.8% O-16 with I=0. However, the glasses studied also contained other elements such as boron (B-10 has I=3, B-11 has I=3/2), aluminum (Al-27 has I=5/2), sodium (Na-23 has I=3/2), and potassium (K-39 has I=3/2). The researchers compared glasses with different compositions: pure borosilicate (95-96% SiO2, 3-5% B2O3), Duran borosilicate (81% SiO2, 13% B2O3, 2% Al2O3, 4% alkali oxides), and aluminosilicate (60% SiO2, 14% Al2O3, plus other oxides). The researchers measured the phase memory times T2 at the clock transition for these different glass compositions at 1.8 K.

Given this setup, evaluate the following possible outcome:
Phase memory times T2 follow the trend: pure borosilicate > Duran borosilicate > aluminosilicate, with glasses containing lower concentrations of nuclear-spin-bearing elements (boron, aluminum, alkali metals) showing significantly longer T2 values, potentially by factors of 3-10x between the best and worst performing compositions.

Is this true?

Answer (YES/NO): NO